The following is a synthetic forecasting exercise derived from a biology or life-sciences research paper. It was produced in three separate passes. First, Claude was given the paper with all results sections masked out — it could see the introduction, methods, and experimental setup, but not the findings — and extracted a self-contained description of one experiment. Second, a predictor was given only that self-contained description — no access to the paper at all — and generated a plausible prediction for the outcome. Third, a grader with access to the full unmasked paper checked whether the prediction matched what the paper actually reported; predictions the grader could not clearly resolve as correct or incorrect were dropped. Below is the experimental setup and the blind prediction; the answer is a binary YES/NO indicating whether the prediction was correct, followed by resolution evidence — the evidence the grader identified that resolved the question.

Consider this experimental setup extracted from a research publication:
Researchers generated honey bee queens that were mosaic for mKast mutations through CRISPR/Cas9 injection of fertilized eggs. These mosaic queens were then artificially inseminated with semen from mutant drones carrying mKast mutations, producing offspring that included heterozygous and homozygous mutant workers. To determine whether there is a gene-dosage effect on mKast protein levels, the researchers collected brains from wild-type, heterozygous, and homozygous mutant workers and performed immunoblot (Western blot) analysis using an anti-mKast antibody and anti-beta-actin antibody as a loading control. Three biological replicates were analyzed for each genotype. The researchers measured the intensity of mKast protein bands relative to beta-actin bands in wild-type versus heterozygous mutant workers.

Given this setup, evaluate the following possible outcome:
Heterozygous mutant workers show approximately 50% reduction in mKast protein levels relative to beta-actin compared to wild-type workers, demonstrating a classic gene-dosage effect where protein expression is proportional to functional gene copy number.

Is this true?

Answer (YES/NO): NO